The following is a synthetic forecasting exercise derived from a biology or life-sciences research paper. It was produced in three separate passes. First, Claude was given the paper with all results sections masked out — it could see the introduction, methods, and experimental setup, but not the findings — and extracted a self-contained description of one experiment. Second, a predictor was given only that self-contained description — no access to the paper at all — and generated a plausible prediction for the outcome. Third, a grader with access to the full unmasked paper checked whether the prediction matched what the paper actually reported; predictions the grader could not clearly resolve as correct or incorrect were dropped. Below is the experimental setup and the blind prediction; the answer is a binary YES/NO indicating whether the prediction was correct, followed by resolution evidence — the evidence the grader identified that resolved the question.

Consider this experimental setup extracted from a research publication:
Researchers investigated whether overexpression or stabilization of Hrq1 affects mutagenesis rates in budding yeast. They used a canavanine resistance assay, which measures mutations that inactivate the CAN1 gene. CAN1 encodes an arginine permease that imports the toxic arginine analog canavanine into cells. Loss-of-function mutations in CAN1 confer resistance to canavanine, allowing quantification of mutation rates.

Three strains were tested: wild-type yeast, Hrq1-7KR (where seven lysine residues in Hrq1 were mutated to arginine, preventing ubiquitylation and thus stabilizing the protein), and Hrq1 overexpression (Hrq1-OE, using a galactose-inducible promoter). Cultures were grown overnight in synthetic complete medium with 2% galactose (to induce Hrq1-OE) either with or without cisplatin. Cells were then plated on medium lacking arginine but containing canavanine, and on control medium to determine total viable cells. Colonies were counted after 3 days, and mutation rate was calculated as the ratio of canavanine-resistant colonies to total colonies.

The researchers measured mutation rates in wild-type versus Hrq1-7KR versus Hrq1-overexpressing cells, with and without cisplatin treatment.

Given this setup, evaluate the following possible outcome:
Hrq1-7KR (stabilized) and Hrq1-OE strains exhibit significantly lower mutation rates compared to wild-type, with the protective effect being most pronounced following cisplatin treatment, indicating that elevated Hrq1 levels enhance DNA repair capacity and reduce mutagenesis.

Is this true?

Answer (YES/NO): NO